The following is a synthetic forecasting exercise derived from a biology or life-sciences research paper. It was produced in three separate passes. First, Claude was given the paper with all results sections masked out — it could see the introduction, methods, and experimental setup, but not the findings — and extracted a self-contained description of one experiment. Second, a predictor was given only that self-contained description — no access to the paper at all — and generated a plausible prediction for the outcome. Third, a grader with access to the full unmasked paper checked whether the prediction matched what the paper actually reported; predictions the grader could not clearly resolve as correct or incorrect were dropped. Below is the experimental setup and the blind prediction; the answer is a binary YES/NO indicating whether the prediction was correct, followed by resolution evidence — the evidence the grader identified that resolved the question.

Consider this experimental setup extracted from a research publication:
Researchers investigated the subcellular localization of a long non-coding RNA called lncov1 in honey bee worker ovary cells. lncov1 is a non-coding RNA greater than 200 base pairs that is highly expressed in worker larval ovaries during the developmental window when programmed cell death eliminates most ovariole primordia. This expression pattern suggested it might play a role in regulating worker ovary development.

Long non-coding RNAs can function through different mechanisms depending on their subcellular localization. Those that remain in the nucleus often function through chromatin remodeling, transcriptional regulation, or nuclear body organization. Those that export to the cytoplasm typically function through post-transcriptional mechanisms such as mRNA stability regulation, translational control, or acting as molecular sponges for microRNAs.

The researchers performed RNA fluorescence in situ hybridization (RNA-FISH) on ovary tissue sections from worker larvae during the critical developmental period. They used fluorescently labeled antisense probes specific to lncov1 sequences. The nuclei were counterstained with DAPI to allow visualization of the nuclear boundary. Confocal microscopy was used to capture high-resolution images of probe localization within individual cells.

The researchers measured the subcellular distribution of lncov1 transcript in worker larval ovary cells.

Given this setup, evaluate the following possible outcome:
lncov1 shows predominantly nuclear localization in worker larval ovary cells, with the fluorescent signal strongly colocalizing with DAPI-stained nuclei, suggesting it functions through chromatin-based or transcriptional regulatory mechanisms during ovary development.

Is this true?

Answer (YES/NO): NO